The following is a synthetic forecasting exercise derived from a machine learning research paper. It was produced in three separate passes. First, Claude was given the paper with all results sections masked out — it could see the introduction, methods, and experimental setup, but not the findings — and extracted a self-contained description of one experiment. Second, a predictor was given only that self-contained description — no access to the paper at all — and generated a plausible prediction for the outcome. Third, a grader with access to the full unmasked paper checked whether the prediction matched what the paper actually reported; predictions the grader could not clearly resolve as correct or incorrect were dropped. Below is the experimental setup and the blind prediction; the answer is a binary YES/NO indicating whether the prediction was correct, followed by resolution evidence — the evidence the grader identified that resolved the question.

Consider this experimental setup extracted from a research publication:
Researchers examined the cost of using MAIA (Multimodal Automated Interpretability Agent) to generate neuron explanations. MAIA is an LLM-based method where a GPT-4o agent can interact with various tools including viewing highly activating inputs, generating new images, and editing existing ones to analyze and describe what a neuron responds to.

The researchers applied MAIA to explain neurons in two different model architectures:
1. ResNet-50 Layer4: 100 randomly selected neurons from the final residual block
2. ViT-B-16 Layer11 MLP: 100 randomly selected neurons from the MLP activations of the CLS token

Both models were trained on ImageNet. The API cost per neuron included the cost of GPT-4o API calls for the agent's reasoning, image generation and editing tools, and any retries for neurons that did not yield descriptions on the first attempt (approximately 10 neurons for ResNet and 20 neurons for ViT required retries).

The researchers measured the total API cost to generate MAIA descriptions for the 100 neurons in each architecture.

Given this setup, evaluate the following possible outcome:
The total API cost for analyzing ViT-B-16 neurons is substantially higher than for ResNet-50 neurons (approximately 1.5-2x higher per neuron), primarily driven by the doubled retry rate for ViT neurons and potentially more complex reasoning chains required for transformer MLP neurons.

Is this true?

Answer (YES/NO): YES